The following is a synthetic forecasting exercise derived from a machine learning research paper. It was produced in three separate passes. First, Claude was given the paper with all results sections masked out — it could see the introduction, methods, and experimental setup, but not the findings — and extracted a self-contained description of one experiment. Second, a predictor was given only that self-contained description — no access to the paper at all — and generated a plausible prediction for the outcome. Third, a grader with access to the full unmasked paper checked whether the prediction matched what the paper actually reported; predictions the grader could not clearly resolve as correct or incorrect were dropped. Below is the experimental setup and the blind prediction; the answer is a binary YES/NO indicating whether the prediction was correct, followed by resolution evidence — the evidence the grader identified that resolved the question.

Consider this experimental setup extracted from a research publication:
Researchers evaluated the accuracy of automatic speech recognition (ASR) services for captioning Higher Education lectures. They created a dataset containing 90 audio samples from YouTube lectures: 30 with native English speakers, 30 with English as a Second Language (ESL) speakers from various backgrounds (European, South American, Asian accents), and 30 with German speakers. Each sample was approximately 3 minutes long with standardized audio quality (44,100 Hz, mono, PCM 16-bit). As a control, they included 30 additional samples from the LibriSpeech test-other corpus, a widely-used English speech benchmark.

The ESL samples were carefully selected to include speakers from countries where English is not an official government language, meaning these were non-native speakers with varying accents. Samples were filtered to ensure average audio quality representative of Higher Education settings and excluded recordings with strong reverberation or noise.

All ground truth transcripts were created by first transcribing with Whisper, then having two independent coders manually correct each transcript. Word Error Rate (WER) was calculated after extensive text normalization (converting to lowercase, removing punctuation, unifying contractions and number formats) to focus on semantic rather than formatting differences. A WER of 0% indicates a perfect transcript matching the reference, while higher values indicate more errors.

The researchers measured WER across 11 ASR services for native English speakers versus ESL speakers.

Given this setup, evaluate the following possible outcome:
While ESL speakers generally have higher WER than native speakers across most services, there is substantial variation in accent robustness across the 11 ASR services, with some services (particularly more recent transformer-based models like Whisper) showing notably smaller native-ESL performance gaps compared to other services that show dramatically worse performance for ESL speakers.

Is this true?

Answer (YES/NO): YES